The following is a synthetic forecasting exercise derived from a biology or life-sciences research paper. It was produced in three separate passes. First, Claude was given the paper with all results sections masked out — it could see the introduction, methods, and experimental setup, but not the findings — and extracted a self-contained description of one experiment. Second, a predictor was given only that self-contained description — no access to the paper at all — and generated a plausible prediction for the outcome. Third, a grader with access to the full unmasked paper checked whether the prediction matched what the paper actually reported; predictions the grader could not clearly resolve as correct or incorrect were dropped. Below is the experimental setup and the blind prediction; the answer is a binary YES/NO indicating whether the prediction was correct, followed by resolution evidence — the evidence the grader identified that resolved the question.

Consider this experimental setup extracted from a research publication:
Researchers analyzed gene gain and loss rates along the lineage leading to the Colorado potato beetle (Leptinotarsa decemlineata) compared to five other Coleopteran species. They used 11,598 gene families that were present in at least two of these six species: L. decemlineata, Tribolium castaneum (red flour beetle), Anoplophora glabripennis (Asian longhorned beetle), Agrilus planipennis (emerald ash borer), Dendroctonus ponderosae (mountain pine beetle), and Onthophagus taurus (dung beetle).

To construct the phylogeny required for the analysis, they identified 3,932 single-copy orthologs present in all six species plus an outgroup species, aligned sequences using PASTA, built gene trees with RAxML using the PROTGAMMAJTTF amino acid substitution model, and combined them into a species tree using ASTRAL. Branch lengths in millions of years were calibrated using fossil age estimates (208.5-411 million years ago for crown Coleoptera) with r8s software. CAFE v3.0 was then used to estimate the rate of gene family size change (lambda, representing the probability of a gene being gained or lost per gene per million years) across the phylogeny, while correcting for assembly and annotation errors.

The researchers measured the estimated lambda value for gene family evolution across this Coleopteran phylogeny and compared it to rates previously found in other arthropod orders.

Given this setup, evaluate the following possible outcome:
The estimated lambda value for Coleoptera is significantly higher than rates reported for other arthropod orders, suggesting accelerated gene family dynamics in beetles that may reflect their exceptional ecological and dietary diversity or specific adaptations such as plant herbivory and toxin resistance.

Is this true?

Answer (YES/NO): NO